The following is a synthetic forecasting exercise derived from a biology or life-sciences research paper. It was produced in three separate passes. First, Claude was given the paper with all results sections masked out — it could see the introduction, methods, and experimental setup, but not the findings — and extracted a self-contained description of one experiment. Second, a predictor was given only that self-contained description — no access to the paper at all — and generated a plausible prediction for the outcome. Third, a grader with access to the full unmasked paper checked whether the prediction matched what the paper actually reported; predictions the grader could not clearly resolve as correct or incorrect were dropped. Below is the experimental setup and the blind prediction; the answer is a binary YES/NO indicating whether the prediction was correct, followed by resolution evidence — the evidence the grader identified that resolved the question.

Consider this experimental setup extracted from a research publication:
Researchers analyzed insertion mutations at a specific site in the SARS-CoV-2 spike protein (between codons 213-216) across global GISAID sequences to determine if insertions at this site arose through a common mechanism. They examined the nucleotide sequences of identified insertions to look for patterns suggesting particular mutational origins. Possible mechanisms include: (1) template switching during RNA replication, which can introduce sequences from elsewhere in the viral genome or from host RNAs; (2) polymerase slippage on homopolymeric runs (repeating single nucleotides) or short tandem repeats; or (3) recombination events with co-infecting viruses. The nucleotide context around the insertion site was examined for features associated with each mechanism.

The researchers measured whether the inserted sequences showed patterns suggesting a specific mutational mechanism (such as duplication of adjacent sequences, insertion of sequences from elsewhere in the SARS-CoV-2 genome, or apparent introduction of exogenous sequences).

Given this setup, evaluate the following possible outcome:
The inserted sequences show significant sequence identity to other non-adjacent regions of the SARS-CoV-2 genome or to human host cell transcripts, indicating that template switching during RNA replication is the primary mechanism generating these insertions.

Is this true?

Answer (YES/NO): NO